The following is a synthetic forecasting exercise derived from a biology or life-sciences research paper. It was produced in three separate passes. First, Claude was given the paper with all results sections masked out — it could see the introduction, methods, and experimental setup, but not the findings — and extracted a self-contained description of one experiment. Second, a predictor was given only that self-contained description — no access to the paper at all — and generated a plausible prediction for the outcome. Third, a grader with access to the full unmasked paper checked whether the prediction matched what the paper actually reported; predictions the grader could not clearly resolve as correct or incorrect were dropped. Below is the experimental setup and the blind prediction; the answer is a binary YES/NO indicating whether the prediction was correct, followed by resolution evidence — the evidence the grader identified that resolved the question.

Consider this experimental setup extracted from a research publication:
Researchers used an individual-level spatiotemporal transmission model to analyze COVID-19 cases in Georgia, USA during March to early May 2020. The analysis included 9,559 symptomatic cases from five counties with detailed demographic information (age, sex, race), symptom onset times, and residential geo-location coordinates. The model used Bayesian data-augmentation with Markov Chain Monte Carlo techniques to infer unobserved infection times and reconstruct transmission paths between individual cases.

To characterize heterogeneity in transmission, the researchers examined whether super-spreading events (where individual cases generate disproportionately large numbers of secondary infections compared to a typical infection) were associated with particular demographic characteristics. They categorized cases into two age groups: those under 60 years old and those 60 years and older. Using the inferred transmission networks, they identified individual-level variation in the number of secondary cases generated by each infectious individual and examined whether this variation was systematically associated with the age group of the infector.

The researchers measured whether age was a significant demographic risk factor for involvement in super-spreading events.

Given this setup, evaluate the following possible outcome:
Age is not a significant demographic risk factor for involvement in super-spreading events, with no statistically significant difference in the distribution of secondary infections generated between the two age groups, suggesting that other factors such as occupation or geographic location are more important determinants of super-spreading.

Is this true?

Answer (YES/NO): NO